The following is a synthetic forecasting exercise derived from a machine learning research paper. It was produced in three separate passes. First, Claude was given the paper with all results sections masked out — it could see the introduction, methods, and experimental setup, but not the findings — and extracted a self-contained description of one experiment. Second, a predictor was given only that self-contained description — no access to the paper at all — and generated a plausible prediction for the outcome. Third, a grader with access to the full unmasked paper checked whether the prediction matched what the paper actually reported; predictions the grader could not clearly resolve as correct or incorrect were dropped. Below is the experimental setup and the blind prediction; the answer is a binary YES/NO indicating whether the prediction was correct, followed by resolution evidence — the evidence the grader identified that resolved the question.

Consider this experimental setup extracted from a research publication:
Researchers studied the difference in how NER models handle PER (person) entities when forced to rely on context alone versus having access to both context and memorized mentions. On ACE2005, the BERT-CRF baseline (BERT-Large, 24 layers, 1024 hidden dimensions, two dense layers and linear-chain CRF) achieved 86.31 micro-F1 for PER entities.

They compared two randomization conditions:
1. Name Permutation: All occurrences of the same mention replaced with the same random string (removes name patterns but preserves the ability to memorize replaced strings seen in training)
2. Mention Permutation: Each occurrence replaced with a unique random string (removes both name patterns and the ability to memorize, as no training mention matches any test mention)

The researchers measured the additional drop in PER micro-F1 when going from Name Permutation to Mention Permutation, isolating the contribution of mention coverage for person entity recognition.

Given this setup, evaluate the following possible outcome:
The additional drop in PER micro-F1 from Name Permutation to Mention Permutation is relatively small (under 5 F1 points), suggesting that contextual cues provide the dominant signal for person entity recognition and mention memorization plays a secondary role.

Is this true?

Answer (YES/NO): NO